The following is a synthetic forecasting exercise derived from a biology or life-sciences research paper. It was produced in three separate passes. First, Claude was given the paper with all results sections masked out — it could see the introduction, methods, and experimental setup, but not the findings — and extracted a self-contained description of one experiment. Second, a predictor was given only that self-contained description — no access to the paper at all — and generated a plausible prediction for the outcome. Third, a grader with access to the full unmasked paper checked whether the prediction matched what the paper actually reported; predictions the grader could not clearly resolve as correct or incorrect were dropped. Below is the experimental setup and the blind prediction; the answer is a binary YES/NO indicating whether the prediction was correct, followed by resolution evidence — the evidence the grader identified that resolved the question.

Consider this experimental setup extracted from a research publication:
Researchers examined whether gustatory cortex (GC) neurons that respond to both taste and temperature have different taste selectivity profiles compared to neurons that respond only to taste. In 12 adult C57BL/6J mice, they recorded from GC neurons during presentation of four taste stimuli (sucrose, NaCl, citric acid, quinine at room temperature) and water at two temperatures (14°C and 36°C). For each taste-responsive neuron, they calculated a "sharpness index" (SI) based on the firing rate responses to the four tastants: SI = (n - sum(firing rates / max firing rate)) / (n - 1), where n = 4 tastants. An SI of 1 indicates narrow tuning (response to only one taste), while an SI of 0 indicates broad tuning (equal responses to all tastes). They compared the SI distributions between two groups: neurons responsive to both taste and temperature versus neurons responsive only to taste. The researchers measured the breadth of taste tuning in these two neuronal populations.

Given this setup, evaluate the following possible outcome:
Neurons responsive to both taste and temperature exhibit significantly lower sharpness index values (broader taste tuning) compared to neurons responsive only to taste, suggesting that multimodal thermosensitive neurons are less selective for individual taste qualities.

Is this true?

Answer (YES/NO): YES